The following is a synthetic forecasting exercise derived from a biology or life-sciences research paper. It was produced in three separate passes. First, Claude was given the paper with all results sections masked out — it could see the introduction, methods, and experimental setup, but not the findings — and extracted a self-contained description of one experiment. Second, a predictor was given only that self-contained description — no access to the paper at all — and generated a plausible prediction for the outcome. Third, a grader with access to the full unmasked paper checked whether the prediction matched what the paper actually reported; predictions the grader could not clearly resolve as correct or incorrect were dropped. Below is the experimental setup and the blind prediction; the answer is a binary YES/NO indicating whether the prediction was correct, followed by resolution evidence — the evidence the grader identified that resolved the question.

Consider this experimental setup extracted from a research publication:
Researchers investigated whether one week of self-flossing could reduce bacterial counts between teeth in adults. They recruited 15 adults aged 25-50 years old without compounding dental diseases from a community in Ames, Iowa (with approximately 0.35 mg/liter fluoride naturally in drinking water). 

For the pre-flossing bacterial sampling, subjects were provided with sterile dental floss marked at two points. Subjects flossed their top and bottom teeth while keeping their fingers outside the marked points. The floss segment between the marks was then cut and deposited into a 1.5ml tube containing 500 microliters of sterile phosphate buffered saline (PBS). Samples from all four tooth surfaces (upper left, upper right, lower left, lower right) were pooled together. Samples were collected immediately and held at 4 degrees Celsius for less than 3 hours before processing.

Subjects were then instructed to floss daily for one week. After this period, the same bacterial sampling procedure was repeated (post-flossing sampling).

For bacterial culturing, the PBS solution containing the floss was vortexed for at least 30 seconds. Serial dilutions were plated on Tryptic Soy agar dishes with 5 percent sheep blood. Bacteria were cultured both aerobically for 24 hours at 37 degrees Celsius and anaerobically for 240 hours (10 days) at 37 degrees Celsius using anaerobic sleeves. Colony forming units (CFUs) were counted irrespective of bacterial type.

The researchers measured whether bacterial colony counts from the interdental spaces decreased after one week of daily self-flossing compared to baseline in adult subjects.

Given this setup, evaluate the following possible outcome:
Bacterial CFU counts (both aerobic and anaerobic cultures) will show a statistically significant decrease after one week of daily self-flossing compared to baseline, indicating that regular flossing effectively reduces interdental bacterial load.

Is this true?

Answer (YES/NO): NO